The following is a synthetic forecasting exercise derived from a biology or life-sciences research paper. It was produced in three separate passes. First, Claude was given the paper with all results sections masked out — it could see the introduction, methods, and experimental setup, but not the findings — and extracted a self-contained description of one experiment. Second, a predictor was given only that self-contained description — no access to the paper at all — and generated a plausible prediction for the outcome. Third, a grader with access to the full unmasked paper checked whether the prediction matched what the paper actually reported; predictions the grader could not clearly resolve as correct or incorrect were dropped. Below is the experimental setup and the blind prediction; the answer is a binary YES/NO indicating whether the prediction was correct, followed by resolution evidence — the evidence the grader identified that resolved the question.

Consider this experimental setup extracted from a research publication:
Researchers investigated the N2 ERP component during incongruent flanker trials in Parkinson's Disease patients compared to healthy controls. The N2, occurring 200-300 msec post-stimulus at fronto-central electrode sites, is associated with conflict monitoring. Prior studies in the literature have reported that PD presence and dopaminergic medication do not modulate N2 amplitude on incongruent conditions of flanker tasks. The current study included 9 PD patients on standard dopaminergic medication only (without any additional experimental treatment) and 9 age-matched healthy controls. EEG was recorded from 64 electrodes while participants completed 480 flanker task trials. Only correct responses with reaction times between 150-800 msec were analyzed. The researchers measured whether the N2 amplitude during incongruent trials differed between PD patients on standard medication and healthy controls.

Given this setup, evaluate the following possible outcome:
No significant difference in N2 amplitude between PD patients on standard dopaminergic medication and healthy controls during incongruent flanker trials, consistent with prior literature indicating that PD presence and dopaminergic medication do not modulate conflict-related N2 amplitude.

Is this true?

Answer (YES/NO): YES